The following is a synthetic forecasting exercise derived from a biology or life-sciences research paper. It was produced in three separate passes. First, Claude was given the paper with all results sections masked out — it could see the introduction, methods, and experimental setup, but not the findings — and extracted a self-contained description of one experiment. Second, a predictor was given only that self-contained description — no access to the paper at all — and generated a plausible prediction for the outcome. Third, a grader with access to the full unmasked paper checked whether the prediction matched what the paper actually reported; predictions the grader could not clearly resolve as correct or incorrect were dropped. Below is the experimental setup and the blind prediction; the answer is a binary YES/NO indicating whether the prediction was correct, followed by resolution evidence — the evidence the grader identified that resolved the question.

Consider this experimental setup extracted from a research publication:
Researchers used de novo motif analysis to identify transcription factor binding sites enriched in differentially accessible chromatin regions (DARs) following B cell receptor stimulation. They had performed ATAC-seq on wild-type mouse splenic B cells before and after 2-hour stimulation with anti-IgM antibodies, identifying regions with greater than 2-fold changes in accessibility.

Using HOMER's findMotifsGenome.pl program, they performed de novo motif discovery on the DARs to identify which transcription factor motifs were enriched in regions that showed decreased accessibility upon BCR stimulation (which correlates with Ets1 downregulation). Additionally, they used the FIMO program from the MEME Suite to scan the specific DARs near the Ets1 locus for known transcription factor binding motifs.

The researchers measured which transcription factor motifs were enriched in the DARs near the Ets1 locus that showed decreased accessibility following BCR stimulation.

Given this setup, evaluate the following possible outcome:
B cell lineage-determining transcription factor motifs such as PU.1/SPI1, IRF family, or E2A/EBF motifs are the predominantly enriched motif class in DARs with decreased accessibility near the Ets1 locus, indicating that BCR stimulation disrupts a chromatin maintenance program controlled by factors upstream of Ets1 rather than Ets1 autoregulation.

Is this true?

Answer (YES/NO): NO